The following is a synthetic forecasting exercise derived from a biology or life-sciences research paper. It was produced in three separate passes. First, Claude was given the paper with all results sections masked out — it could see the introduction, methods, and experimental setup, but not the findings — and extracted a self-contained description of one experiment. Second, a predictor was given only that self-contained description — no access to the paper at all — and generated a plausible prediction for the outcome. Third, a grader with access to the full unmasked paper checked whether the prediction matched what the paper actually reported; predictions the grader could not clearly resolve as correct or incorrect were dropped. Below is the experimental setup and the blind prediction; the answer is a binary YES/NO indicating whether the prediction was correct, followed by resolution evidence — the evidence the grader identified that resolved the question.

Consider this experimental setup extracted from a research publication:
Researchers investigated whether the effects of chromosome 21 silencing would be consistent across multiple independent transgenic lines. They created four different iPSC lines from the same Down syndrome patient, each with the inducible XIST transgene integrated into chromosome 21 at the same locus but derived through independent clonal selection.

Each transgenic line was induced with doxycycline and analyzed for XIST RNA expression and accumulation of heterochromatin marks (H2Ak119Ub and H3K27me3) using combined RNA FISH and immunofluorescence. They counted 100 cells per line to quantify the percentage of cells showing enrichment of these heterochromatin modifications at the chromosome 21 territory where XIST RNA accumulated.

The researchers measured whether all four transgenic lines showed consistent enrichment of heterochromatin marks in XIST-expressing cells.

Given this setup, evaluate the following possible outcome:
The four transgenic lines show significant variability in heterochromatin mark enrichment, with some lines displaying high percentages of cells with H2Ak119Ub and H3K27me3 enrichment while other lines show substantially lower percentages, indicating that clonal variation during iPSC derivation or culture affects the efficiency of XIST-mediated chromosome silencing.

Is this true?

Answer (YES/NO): NO